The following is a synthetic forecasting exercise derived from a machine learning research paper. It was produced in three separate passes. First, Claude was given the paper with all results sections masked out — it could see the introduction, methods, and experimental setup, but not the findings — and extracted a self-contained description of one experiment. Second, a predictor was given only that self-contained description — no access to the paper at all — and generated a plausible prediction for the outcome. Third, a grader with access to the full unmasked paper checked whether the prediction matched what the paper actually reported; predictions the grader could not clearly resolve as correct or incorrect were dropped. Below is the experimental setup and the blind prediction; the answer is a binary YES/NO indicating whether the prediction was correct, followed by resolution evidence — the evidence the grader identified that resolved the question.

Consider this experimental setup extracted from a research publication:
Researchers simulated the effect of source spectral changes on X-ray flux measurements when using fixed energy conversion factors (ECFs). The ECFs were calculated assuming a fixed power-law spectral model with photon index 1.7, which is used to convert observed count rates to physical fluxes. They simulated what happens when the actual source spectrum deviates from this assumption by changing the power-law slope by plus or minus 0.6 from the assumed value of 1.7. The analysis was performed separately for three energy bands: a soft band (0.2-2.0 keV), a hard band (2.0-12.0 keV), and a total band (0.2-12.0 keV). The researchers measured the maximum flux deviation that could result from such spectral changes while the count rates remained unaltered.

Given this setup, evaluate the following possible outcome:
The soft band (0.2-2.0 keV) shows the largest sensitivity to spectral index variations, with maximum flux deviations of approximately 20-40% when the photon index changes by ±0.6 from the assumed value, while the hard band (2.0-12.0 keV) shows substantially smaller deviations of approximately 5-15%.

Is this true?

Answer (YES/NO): NO